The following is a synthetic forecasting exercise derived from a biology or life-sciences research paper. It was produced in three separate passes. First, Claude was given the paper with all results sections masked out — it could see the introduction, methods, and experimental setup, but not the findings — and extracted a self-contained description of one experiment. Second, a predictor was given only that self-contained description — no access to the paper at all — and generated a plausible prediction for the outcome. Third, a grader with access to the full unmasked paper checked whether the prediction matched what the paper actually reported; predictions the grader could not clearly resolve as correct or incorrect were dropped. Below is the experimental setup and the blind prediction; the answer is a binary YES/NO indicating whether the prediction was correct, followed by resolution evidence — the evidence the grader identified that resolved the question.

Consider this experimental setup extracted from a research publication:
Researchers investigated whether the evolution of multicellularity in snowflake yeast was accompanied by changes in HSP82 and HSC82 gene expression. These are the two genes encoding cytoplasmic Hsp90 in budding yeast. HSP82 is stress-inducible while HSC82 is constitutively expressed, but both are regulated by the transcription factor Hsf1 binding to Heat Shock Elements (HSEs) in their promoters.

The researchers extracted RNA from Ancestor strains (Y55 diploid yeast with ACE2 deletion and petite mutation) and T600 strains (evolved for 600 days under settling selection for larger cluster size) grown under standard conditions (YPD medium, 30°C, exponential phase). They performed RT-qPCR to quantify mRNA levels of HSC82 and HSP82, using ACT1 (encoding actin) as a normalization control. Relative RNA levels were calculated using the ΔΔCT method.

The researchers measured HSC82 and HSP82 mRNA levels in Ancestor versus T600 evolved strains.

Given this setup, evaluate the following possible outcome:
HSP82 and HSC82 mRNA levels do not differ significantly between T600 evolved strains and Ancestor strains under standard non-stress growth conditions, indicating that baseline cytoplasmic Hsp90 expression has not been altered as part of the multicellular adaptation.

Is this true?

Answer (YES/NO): NO